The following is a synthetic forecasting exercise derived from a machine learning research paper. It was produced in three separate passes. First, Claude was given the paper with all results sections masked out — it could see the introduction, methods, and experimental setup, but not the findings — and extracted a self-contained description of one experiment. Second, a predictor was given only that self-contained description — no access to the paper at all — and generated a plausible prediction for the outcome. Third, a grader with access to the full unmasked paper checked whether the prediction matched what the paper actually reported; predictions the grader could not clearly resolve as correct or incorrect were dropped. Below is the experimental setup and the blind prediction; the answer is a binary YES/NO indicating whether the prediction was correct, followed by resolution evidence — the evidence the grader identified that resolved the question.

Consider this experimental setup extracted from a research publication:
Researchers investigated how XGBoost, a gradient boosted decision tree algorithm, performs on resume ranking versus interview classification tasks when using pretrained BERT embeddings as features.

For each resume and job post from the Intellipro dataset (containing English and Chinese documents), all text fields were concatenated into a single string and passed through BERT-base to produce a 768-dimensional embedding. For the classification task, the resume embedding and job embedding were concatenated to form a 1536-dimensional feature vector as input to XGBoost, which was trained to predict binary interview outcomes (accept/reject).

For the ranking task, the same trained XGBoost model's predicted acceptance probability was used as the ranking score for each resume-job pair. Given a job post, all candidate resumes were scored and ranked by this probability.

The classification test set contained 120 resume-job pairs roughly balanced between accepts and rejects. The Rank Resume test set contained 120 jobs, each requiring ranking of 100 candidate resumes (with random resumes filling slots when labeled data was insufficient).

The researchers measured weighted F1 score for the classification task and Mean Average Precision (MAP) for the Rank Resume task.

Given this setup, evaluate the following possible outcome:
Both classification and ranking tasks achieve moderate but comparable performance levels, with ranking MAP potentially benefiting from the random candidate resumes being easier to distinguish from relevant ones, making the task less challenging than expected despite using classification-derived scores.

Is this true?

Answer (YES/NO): NO